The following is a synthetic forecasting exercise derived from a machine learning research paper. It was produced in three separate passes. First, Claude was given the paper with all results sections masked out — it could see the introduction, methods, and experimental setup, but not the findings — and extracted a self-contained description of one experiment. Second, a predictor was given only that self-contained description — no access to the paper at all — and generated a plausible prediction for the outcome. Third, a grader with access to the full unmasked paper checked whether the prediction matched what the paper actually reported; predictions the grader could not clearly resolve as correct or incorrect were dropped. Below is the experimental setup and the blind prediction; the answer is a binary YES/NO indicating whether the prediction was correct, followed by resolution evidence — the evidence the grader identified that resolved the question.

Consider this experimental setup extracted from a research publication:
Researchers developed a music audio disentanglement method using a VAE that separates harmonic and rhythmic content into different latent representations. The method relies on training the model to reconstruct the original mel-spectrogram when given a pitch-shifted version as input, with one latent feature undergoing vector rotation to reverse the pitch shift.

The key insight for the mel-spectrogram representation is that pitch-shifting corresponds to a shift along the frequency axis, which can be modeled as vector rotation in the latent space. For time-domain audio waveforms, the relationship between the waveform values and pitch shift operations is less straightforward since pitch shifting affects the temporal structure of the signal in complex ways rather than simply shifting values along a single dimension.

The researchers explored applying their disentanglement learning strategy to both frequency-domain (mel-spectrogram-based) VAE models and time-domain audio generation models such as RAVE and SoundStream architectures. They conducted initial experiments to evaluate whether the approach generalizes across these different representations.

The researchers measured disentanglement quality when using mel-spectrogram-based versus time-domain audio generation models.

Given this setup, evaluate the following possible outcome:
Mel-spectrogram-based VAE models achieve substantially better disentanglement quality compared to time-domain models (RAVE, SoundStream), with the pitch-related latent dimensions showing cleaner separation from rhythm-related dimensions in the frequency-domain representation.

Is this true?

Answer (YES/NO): NO